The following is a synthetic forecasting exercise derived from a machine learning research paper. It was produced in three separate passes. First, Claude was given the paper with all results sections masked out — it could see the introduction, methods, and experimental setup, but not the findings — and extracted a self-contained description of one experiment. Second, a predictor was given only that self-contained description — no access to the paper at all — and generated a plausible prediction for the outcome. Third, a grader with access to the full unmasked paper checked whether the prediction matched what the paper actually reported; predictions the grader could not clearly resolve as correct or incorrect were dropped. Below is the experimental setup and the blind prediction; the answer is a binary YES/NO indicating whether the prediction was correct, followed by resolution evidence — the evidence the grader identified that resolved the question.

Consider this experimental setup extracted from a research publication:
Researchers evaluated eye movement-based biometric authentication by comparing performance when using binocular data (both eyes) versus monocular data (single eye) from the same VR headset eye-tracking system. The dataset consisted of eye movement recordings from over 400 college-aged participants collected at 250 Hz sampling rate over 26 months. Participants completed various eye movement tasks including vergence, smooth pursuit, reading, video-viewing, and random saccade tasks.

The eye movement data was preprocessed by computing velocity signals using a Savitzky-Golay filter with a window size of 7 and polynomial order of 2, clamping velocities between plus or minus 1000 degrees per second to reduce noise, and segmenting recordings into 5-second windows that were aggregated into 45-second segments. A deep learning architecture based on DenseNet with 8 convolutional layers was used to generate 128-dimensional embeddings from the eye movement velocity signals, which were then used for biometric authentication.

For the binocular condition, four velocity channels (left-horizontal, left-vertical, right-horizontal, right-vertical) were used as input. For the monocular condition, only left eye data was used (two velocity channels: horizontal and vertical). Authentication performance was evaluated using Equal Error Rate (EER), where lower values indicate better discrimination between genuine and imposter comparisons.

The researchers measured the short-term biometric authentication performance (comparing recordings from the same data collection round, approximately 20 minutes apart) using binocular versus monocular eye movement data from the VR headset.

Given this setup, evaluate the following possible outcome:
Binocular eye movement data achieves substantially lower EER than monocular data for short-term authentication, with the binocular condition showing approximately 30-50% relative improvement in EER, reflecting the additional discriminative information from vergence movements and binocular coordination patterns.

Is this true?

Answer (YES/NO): NO